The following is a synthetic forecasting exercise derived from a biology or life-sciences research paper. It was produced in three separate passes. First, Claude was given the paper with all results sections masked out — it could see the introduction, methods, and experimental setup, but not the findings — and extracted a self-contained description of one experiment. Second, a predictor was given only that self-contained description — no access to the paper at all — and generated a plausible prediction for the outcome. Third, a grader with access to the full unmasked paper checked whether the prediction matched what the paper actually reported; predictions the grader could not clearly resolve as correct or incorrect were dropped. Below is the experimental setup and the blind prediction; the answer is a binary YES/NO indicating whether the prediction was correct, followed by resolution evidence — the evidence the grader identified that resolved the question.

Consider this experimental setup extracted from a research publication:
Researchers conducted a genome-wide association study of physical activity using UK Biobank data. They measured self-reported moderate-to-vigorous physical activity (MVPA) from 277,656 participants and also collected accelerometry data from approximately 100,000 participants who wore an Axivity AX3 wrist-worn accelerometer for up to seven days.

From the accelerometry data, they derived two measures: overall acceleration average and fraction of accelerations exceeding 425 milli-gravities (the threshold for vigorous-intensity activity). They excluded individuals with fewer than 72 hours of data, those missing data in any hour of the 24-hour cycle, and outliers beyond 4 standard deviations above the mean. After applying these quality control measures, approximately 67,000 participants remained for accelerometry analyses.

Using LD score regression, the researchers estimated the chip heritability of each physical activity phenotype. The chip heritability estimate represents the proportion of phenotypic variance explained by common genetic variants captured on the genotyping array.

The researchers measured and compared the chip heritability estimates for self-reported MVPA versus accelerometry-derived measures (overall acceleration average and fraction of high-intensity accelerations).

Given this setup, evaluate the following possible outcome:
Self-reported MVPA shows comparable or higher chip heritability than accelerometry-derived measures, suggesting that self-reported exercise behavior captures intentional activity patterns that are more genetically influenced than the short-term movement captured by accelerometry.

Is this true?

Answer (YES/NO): NO